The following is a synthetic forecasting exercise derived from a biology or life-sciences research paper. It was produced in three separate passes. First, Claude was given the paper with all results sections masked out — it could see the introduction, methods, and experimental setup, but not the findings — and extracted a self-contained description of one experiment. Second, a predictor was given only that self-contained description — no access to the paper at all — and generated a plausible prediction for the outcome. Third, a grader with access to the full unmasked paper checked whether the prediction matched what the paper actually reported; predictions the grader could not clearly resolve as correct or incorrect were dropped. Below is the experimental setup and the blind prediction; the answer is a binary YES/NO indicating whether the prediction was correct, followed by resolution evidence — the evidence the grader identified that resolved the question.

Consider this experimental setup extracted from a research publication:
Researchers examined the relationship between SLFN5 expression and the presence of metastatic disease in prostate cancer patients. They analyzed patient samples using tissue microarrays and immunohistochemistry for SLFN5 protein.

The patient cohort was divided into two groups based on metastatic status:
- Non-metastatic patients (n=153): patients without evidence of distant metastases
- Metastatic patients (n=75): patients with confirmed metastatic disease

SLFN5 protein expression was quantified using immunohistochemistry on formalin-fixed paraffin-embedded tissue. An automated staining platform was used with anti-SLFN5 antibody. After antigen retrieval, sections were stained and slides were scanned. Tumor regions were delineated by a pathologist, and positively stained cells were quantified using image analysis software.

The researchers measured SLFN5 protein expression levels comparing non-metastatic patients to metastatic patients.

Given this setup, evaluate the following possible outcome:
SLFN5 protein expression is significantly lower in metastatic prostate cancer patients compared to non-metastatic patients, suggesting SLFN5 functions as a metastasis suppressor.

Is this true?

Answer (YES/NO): NO